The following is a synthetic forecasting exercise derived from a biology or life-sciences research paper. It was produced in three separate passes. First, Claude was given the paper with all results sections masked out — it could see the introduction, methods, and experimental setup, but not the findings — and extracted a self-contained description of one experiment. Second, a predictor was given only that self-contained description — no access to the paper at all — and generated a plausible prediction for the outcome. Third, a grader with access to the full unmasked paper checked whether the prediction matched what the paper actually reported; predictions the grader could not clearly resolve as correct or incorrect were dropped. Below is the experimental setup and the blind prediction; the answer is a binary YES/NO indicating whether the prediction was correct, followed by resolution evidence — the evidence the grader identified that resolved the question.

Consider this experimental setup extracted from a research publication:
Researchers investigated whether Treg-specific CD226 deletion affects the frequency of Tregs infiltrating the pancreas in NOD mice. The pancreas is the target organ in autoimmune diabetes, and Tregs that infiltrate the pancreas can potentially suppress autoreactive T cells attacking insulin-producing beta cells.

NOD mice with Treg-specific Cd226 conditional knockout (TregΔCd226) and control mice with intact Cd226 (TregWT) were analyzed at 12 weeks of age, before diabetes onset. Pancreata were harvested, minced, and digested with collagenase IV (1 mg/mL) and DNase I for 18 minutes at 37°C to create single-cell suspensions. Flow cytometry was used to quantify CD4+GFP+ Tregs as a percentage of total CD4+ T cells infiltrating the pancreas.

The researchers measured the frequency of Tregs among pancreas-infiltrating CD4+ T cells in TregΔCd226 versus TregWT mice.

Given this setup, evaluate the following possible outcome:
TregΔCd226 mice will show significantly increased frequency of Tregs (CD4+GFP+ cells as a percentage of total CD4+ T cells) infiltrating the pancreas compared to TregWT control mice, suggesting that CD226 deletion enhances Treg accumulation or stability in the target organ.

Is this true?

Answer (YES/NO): NO